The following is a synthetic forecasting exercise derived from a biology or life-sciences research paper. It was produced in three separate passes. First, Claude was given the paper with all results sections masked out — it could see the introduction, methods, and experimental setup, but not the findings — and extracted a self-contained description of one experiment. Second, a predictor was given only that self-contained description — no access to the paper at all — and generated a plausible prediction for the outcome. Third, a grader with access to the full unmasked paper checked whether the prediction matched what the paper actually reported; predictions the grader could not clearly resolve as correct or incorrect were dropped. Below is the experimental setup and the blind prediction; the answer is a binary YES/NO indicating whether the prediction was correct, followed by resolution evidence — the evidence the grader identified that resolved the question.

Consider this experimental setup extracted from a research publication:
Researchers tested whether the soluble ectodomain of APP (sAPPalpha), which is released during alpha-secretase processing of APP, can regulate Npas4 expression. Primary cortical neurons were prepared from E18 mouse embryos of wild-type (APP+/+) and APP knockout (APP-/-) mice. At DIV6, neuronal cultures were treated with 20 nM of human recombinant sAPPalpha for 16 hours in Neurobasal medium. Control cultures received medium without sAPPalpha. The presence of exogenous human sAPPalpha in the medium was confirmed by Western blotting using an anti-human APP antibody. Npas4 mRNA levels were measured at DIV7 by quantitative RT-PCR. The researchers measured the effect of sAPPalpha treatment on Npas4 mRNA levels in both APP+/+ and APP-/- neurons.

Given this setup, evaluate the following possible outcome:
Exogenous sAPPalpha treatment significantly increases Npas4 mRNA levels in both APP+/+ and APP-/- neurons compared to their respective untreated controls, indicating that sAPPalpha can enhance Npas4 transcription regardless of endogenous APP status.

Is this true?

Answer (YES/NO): NO